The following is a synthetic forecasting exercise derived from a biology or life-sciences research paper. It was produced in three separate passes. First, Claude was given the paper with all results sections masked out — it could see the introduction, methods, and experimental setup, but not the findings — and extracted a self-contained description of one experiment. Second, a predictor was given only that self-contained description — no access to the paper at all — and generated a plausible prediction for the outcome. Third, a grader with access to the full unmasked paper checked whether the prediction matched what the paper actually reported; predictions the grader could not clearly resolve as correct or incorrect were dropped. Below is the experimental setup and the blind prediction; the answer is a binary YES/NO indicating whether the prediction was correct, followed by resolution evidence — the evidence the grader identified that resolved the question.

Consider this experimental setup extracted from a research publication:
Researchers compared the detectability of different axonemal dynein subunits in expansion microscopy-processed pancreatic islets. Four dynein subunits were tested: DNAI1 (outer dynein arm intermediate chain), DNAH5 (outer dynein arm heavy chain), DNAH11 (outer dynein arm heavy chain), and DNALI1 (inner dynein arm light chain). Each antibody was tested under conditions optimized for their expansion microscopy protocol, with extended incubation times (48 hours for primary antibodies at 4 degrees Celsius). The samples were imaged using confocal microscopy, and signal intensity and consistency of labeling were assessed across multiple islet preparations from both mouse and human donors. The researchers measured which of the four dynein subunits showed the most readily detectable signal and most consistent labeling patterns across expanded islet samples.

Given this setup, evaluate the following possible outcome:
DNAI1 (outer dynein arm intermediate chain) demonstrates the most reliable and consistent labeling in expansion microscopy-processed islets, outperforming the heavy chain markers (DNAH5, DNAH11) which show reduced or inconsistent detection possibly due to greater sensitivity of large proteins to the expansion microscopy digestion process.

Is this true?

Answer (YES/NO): NO